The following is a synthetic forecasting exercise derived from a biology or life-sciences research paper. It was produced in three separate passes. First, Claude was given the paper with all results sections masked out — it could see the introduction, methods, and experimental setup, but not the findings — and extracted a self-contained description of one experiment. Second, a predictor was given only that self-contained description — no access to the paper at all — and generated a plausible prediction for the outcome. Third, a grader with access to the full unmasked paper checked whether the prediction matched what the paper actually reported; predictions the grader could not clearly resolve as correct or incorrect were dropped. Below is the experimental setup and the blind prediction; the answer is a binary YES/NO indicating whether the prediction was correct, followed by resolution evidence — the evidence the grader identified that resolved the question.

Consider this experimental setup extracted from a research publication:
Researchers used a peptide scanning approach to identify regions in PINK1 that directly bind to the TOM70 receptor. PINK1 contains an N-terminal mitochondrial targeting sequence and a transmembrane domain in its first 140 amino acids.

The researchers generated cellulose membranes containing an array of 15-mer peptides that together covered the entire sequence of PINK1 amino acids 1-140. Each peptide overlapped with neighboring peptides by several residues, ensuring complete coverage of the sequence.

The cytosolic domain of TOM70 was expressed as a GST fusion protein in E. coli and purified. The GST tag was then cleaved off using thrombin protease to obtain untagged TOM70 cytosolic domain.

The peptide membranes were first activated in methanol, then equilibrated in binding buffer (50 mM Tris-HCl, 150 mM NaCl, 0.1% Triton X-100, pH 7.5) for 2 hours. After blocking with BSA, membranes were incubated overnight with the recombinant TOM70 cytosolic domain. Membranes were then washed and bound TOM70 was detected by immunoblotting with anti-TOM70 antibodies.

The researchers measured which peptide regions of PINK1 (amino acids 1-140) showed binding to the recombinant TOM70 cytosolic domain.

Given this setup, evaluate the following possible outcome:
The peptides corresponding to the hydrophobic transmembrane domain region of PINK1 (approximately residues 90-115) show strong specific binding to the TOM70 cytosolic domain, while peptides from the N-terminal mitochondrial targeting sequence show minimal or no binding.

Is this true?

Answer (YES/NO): NO